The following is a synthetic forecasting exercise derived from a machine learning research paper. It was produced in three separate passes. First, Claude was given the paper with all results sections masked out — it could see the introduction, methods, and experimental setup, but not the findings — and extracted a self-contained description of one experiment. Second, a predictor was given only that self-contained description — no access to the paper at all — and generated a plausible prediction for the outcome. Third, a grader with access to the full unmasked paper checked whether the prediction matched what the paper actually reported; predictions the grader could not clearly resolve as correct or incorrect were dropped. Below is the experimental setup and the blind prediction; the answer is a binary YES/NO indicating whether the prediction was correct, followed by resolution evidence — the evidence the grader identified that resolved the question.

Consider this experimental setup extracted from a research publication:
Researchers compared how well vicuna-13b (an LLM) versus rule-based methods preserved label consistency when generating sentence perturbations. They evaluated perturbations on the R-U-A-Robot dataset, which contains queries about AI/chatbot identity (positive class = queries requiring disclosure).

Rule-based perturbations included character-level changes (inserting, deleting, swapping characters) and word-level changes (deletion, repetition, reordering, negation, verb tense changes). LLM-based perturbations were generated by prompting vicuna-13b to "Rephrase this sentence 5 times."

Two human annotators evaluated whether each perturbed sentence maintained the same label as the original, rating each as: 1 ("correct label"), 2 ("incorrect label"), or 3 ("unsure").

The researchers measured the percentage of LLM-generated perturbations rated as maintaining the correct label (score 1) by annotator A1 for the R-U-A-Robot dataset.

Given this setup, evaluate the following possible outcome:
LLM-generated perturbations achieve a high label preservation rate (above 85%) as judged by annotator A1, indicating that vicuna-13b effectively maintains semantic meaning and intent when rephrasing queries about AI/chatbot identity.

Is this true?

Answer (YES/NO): NO